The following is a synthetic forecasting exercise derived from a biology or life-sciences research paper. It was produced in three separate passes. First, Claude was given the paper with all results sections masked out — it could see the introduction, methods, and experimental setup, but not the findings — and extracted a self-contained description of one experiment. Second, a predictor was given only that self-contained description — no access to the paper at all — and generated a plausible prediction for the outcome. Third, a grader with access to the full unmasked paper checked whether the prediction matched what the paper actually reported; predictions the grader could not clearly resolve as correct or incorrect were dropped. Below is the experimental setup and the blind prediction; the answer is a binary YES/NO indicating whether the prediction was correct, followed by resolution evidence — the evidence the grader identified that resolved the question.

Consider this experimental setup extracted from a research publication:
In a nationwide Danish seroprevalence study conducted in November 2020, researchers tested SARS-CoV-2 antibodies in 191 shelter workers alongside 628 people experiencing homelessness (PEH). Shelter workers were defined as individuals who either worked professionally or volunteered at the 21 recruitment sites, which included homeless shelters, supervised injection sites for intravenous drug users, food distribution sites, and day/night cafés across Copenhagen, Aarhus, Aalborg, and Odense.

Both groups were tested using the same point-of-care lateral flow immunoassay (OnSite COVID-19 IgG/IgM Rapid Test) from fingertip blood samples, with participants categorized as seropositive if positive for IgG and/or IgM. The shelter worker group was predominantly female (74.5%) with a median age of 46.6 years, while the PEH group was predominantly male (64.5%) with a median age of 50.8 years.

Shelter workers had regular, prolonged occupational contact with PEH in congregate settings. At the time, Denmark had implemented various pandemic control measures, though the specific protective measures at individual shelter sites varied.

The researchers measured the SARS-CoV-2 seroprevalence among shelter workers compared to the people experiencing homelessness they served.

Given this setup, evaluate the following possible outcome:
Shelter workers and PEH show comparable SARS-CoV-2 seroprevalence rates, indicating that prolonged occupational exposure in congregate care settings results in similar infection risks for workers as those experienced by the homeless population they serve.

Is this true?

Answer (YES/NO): YES